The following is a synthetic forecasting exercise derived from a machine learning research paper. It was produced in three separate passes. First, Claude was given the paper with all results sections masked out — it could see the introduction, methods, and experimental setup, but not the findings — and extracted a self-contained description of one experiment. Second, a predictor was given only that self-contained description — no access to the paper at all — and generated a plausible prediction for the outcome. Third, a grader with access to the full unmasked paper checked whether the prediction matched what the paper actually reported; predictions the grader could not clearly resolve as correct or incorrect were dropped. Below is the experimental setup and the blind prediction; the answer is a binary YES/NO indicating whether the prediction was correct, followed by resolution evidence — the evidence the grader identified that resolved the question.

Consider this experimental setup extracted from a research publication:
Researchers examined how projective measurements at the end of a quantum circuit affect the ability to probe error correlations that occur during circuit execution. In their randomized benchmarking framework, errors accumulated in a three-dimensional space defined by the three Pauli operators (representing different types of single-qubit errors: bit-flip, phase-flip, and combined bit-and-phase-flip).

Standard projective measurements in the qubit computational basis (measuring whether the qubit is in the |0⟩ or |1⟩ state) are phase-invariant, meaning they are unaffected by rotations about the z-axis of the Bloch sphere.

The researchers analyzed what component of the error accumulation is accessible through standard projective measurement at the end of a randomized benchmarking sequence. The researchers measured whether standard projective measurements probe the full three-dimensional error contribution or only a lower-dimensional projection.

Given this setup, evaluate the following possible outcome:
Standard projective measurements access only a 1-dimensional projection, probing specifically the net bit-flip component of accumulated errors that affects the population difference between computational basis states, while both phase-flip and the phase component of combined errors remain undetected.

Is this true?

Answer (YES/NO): NO